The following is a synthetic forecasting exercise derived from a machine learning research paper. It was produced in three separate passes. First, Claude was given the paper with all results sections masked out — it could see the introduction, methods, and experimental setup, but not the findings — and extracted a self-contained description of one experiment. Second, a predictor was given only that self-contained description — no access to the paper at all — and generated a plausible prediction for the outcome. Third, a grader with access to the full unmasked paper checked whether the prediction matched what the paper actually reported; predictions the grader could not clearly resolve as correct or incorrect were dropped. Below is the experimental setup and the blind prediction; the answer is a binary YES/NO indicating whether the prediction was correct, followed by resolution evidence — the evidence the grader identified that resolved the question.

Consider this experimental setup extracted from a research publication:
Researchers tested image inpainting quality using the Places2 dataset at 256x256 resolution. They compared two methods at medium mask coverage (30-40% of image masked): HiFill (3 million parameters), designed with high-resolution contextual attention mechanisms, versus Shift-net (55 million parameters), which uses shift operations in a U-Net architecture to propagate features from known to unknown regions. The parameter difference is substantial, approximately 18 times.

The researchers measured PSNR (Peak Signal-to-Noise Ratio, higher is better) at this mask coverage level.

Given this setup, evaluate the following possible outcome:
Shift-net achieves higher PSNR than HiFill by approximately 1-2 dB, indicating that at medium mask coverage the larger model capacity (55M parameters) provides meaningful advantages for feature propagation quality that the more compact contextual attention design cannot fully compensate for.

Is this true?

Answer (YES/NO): NO